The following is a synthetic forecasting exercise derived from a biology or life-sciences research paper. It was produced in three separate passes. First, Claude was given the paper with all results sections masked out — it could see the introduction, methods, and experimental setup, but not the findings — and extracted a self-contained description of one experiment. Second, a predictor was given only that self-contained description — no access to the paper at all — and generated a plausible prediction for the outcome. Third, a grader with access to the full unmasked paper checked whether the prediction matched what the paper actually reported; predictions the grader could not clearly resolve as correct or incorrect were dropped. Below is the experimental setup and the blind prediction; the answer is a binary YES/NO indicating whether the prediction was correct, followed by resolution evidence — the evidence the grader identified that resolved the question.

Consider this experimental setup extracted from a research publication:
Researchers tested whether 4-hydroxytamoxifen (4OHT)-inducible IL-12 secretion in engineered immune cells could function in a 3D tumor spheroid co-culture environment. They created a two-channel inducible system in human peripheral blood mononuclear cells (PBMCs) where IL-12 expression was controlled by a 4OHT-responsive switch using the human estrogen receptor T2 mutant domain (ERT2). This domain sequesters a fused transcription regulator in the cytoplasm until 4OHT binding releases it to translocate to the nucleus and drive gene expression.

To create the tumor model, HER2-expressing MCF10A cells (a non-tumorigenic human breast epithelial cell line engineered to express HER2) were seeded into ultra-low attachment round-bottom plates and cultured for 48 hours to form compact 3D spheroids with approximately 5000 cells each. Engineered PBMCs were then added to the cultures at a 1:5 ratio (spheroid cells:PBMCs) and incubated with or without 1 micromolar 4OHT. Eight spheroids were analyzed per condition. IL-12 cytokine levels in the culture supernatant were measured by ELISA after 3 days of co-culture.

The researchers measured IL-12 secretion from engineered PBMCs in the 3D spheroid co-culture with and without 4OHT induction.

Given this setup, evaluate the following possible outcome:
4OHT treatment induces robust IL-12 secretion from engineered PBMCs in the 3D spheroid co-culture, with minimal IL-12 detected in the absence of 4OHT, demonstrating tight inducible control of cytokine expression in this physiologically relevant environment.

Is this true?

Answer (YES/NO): YES